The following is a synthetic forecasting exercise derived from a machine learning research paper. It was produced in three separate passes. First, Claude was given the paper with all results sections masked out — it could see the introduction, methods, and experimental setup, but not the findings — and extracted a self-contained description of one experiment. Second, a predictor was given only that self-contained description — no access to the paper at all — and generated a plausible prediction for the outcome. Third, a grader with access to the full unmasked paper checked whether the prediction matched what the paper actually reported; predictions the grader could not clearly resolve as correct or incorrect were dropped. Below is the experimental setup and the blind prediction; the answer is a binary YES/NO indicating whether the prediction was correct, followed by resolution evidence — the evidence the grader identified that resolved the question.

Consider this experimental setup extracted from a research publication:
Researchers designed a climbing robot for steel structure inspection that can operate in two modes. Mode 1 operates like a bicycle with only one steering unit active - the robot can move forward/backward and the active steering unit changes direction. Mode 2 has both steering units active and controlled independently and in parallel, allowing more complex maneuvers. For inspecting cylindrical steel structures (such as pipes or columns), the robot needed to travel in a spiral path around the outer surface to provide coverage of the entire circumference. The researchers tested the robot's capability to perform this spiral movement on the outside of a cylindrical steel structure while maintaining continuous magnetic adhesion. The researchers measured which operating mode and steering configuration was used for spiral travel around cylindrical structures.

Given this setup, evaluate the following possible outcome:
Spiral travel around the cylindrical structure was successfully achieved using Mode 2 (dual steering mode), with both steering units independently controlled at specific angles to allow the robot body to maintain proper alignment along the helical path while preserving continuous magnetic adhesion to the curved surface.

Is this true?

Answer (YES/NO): YES